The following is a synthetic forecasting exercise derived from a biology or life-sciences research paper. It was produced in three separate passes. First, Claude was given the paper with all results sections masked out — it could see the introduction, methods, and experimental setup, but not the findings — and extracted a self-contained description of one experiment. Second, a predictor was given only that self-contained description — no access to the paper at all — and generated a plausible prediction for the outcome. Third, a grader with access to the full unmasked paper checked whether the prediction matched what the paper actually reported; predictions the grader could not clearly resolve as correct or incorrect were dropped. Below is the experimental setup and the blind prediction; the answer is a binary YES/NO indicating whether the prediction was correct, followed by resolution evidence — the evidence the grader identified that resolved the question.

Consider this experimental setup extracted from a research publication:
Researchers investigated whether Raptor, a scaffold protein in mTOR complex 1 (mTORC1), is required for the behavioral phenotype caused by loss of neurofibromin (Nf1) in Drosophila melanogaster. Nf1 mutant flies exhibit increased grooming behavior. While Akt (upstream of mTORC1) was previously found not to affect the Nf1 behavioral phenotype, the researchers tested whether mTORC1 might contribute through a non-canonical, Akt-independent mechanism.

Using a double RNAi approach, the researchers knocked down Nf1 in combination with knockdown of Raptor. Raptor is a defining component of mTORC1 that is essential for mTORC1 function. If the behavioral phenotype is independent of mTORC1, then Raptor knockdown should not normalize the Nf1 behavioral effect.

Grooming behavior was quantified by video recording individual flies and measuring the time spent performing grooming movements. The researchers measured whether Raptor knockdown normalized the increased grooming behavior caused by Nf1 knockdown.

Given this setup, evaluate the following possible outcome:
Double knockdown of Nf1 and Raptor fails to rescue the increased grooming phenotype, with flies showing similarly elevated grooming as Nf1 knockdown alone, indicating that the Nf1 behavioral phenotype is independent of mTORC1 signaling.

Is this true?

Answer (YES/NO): NO